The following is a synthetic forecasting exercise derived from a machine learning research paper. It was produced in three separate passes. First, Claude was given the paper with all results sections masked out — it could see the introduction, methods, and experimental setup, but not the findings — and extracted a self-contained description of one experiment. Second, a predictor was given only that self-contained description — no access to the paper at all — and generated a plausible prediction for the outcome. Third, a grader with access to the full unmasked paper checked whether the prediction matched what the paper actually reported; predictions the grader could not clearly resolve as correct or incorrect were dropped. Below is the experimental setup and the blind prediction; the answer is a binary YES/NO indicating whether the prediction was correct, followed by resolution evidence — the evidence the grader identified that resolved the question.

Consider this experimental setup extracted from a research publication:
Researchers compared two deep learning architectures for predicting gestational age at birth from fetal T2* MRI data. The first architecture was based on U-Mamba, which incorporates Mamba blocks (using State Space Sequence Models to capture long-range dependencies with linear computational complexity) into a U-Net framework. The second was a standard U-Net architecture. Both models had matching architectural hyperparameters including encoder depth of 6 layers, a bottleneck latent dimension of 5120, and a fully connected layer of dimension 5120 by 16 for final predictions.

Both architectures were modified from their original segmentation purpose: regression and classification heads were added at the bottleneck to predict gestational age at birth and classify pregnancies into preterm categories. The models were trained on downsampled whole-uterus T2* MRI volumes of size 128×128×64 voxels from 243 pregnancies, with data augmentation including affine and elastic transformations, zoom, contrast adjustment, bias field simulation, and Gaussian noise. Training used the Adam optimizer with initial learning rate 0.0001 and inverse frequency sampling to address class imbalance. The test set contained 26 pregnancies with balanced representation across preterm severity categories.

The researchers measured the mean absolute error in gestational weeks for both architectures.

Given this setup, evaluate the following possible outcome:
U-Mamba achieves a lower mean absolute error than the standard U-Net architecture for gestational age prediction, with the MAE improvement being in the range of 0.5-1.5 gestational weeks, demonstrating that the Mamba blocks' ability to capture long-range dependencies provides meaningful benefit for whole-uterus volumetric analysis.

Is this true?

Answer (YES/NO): YES